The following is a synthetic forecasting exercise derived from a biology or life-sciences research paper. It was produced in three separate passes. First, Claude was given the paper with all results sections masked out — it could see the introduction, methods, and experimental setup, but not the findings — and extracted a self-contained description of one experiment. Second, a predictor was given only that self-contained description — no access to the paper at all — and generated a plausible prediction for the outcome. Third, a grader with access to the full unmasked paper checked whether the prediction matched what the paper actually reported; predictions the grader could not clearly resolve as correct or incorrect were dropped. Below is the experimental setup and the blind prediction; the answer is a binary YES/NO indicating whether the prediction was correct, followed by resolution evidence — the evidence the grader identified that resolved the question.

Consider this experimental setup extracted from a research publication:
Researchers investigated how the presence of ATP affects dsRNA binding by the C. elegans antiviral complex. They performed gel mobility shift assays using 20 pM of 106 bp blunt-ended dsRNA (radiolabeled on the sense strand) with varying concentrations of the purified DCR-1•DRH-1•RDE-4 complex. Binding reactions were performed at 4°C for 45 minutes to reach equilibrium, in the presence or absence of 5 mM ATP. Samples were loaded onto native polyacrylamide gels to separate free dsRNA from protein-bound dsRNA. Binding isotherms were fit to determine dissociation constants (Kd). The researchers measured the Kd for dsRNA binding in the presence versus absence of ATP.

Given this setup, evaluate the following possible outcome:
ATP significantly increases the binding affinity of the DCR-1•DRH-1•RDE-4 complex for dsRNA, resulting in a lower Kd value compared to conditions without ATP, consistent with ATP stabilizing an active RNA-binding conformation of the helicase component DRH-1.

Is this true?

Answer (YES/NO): NO